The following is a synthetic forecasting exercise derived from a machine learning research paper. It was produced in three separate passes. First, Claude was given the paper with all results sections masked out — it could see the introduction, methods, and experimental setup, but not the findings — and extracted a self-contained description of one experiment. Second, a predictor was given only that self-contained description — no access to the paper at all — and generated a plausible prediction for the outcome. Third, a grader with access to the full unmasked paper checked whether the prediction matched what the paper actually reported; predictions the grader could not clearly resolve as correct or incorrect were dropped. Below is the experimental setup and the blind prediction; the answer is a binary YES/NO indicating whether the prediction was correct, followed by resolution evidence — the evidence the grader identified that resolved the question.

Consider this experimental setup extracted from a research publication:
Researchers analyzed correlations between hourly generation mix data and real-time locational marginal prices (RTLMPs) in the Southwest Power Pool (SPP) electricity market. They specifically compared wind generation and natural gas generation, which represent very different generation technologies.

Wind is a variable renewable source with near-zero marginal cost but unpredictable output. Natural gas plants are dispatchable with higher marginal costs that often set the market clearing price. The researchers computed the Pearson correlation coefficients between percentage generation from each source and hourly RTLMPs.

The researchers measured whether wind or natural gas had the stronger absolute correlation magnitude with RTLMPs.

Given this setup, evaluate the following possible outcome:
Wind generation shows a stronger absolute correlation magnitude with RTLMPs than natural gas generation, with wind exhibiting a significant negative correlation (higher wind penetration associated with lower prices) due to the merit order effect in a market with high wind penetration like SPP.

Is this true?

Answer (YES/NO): YES